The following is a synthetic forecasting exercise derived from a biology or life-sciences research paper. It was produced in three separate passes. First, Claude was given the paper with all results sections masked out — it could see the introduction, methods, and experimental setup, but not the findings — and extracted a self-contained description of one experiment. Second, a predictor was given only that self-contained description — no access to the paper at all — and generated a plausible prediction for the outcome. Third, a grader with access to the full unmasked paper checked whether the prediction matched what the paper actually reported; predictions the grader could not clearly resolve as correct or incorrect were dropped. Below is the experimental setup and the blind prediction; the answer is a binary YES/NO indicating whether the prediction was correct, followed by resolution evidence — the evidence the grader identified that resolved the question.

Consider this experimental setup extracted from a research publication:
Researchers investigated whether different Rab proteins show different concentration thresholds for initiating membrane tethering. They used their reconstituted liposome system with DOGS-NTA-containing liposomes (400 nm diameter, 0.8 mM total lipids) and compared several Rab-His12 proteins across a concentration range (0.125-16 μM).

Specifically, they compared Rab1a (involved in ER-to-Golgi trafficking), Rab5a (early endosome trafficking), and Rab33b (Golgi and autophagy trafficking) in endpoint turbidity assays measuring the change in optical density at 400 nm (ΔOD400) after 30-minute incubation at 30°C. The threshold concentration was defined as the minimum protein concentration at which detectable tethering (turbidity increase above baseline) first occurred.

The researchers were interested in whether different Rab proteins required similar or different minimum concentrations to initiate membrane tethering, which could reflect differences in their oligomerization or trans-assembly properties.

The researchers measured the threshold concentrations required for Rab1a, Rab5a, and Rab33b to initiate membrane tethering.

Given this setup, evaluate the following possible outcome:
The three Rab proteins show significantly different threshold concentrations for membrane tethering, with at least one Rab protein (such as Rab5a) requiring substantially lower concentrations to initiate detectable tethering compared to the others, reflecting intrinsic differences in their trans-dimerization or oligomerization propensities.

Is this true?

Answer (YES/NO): YES